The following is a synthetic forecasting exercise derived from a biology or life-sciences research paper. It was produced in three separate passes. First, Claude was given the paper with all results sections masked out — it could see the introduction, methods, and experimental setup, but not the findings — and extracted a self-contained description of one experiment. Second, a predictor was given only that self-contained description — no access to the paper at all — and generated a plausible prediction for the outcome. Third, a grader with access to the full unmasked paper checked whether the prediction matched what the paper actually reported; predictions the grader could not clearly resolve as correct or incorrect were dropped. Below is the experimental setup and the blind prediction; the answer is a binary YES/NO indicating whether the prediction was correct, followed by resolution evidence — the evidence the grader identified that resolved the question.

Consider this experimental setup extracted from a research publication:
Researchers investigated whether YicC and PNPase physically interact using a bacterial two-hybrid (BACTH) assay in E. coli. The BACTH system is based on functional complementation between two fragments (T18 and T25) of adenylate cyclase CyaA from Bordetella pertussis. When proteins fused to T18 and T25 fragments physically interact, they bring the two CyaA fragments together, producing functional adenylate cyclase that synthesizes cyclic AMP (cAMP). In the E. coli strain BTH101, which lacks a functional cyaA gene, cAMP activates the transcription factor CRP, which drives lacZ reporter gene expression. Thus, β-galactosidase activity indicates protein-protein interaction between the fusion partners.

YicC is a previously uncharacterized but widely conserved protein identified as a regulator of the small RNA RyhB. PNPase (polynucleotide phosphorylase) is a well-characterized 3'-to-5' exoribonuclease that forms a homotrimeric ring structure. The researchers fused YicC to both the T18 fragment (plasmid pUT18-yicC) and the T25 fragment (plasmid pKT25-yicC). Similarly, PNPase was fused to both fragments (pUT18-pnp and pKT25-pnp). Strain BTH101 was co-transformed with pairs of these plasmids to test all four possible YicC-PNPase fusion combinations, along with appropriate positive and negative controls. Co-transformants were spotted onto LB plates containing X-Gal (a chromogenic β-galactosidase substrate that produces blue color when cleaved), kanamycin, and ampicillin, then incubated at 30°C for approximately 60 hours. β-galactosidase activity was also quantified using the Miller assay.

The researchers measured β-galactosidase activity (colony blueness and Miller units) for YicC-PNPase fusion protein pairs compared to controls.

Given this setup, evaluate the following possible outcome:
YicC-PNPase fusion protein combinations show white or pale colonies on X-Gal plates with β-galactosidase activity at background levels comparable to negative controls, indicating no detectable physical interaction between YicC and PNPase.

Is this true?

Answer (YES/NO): NO